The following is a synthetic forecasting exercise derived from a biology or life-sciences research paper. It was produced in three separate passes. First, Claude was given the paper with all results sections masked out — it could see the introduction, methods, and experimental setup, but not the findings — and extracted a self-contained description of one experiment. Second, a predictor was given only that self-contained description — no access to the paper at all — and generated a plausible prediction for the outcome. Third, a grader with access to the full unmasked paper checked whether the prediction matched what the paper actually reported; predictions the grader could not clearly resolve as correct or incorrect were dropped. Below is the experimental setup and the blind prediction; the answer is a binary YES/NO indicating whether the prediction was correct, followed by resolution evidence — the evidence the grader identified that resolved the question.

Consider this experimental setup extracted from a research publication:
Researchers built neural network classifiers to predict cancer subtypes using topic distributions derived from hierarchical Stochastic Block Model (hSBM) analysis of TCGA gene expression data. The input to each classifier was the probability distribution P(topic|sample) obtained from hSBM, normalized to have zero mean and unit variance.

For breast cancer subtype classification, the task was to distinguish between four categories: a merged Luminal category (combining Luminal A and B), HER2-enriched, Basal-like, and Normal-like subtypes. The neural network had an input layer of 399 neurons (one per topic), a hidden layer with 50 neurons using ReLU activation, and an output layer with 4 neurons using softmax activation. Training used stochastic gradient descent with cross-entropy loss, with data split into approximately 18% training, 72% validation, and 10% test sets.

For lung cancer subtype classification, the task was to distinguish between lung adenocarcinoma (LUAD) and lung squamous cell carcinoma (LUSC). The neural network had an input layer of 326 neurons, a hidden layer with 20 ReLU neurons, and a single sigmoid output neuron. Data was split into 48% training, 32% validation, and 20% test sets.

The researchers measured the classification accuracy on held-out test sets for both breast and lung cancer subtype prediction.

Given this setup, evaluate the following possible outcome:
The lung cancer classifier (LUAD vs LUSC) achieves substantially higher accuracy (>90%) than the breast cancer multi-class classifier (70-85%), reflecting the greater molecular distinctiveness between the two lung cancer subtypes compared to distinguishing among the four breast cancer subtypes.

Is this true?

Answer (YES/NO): NO